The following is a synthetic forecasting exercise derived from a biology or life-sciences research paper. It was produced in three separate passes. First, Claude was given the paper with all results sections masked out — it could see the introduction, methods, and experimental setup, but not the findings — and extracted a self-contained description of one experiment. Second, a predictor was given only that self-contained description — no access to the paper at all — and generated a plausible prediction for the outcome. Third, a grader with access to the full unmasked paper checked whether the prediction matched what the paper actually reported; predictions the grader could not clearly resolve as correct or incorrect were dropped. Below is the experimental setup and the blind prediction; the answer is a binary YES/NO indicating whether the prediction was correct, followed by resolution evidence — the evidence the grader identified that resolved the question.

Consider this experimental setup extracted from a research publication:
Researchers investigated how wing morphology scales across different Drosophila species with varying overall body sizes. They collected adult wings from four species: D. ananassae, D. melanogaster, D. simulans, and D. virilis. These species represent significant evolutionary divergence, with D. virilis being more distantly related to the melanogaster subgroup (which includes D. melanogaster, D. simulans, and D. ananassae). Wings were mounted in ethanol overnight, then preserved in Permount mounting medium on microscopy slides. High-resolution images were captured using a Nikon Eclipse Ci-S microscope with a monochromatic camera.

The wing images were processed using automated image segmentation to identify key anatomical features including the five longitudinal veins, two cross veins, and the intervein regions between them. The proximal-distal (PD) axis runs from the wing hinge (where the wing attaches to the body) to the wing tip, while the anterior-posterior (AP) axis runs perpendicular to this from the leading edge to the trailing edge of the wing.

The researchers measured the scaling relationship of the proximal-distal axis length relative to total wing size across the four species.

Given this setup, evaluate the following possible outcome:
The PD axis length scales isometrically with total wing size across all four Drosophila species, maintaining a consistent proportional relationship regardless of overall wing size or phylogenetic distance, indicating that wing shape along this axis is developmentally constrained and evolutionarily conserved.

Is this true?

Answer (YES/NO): YES